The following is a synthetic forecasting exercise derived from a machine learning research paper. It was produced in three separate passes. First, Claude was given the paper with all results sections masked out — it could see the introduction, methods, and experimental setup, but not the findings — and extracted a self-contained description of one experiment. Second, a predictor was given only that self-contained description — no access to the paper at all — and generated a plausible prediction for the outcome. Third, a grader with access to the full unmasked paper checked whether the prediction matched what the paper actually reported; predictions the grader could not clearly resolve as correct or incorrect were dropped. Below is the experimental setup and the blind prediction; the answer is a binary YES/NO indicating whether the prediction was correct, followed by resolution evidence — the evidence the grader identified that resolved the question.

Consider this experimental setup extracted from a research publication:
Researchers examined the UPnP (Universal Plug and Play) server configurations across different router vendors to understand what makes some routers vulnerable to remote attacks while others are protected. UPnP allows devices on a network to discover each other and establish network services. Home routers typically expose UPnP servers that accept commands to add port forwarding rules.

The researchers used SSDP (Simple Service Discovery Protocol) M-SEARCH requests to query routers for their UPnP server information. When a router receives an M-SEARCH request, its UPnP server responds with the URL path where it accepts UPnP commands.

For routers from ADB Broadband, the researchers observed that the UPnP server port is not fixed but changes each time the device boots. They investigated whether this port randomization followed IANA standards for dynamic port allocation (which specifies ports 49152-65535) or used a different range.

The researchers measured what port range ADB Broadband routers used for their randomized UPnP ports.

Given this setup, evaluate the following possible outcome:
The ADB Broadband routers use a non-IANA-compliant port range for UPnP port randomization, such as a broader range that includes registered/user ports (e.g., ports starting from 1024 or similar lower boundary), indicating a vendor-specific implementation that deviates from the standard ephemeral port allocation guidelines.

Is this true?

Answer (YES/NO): YES